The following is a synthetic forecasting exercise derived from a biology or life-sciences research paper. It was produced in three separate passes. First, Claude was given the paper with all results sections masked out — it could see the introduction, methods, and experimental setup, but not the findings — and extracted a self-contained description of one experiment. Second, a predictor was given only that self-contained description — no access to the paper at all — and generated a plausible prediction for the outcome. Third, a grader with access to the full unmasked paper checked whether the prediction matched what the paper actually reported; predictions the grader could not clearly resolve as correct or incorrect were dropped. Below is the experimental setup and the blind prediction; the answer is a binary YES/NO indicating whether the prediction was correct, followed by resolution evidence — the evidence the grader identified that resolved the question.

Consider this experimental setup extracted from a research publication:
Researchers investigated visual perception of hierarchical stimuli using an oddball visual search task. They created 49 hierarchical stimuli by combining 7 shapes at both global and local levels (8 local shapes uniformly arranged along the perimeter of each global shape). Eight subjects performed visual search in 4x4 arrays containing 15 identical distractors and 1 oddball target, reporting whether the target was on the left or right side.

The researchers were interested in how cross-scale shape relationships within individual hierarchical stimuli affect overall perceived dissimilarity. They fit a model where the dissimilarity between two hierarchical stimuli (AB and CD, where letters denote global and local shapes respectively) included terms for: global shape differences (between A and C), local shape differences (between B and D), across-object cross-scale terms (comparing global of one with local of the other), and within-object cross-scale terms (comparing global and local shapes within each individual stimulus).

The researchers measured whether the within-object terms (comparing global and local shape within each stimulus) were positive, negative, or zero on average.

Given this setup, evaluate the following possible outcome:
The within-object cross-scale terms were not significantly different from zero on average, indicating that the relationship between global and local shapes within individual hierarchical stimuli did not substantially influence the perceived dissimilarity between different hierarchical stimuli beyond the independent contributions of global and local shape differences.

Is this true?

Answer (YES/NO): NO